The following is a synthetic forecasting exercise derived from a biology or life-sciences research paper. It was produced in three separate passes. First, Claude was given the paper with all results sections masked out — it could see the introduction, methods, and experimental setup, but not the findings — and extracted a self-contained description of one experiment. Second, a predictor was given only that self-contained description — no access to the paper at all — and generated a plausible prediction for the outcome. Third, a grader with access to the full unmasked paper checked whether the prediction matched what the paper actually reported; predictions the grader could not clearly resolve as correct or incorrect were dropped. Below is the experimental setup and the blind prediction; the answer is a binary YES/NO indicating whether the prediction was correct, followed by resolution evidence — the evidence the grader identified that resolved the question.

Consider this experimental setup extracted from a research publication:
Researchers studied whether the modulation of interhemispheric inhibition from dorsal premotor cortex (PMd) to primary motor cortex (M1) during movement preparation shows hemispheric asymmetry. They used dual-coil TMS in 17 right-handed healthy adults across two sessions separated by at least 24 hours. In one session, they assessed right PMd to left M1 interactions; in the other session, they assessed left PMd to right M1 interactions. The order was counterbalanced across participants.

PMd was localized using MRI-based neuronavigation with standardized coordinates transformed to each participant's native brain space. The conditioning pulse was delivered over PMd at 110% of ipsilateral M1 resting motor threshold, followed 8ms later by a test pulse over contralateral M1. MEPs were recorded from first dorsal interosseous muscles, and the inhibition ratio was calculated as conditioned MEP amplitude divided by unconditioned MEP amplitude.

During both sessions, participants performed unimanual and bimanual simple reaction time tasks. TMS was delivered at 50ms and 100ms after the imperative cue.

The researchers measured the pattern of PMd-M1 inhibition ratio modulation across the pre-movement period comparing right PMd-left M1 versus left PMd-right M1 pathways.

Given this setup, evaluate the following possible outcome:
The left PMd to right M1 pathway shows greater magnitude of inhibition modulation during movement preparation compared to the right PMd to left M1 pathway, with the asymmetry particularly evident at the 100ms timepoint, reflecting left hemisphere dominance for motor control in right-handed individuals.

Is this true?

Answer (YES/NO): NO